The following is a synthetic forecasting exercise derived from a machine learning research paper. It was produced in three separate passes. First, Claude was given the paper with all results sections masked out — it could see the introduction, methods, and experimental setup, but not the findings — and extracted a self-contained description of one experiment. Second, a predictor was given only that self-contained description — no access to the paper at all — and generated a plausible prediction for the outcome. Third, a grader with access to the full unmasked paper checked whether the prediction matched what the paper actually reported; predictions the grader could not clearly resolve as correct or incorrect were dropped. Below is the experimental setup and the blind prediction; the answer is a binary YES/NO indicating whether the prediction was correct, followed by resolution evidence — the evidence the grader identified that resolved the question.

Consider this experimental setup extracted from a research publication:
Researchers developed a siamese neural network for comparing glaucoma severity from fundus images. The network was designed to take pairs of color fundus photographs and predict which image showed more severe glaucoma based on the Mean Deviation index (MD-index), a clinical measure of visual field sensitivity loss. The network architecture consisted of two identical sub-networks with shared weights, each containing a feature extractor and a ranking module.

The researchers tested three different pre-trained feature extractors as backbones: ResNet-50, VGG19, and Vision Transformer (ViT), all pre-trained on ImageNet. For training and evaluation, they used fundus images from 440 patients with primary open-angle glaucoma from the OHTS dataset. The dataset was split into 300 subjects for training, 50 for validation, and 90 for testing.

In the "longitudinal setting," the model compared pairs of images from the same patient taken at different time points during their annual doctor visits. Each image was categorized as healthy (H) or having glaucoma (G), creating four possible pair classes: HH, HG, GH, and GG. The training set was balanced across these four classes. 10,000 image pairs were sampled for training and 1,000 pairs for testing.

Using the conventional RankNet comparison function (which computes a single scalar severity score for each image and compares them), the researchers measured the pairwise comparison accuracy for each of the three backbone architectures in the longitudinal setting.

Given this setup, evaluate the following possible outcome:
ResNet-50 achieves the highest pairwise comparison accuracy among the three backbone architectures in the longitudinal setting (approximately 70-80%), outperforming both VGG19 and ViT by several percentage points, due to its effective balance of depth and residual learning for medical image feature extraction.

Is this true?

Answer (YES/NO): NO